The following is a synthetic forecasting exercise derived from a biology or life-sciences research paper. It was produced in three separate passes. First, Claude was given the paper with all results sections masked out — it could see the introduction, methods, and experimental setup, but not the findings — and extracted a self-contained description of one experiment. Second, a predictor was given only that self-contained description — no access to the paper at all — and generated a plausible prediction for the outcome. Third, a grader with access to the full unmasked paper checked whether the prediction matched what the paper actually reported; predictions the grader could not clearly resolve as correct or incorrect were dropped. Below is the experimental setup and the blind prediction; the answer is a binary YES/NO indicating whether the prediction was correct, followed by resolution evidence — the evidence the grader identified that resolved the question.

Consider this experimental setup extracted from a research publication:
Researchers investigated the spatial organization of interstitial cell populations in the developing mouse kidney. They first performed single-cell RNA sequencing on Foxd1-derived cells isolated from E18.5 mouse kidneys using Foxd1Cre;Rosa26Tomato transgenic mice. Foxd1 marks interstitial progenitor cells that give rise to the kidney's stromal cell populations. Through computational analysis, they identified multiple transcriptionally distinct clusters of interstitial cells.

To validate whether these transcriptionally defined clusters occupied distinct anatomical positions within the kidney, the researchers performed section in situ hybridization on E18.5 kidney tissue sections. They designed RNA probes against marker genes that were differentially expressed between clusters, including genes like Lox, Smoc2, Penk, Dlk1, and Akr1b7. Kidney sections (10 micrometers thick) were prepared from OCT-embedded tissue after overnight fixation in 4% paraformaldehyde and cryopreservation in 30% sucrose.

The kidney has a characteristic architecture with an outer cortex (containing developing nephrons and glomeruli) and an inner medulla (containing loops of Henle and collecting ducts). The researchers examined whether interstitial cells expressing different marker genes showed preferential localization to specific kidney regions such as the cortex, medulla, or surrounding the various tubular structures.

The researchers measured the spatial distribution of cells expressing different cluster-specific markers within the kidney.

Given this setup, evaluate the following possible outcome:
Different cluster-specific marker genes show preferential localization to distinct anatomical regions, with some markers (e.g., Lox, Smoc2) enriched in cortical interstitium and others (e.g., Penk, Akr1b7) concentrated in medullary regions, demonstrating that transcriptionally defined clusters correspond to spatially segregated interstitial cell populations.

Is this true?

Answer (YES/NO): NO